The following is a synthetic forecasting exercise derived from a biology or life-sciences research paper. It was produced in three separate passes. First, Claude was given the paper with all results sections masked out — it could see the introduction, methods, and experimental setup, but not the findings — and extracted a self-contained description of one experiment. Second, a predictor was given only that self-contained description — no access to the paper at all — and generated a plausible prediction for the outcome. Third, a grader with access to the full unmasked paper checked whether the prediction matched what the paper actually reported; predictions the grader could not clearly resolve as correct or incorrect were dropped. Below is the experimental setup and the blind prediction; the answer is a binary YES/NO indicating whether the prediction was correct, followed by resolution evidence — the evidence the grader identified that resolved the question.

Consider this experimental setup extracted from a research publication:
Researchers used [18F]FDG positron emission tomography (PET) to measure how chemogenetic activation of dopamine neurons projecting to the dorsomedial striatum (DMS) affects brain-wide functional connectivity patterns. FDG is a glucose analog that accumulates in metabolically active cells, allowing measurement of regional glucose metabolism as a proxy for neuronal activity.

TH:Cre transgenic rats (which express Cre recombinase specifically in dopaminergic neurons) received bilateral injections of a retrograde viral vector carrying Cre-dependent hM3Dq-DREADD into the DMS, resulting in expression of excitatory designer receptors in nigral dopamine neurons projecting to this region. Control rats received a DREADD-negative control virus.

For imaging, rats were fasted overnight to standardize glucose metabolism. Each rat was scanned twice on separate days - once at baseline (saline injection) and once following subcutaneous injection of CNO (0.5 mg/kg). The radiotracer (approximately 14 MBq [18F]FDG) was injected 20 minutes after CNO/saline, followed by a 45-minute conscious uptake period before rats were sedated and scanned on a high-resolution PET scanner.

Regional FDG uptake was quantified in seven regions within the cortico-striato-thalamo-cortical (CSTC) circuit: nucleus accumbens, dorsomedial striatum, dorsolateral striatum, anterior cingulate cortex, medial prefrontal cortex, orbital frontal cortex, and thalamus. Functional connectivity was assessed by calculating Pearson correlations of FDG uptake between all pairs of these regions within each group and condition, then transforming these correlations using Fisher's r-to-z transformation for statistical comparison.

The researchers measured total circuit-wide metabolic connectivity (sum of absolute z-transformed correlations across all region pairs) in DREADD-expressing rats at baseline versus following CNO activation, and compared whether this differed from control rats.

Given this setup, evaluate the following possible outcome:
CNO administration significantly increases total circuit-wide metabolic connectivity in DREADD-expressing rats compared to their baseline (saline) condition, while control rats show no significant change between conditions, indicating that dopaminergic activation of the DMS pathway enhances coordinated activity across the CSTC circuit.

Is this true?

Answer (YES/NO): NO